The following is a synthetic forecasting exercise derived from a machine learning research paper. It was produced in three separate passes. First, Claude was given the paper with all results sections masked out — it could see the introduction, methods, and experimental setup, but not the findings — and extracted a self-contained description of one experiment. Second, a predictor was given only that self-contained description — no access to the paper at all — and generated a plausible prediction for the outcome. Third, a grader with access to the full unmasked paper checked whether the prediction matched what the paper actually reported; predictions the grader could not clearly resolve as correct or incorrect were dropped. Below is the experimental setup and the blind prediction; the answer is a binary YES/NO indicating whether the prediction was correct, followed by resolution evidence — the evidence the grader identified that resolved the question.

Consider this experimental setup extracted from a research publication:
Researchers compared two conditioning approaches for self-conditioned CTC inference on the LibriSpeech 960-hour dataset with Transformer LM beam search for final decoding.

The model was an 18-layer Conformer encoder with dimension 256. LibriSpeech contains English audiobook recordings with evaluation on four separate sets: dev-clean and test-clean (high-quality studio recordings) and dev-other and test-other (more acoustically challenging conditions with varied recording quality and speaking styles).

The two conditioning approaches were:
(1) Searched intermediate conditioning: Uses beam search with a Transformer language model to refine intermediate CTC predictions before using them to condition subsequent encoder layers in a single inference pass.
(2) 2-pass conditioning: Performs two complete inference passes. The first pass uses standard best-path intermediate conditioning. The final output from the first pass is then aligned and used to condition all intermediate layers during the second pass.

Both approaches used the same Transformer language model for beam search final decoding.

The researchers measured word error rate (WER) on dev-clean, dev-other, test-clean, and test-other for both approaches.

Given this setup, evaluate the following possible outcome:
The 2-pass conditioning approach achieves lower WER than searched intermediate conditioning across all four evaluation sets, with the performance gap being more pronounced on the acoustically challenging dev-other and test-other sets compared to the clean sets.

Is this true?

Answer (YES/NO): YES